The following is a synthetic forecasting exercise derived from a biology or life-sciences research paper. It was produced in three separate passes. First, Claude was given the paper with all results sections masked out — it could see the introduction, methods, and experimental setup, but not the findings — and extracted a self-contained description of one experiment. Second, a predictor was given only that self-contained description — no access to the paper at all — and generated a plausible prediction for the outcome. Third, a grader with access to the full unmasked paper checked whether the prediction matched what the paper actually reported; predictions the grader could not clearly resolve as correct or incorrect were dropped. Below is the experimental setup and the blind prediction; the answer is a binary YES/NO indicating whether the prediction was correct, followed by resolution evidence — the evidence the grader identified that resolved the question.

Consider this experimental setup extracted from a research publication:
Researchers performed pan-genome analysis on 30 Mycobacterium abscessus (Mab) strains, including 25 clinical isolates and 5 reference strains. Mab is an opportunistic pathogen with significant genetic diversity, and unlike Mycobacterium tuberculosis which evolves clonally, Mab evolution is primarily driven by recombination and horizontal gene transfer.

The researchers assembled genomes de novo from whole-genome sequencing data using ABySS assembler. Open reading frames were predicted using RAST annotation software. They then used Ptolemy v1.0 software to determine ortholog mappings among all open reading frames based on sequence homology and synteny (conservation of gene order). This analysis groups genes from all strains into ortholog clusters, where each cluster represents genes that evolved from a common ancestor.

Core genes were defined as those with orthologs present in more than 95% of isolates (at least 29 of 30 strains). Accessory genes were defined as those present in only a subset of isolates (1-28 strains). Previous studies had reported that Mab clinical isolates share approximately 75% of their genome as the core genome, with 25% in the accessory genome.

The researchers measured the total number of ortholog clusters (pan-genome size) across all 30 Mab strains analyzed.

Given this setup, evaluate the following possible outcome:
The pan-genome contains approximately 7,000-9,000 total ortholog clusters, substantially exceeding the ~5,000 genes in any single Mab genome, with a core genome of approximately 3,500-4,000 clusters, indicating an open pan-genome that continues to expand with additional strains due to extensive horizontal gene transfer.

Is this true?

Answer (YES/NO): NO